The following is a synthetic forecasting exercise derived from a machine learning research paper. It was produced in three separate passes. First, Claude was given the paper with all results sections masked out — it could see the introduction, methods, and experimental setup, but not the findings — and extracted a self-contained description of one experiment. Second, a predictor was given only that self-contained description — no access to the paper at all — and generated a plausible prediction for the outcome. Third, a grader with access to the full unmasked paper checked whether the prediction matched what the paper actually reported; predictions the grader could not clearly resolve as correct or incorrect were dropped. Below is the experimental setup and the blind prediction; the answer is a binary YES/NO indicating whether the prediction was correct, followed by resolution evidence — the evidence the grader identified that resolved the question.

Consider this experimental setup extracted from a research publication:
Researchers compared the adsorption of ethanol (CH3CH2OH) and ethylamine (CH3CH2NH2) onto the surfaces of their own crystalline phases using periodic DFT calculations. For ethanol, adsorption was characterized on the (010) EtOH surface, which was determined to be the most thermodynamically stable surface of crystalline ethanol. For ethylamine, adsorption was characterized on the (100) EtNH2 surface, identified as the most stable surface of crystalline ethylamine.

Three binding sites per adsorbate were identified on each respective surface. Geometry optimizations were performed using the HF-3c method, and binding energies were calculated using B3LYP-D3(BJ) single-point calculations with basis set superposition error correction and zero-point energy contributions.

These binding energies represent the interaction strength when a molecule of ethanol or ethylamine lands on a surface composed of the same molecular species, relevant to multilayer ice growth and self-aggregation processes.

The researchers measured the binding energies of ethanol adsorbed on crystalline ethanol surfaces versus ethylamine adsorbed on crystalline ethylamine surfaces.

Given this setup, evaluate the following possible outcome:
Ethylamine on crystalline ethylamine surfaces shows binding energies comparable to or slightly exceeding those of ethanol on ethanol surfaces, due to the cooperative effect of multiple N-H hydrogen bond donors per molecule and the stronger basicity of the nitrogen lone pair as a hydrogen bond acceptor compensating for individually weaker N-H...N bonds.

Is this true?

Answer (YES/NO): NO